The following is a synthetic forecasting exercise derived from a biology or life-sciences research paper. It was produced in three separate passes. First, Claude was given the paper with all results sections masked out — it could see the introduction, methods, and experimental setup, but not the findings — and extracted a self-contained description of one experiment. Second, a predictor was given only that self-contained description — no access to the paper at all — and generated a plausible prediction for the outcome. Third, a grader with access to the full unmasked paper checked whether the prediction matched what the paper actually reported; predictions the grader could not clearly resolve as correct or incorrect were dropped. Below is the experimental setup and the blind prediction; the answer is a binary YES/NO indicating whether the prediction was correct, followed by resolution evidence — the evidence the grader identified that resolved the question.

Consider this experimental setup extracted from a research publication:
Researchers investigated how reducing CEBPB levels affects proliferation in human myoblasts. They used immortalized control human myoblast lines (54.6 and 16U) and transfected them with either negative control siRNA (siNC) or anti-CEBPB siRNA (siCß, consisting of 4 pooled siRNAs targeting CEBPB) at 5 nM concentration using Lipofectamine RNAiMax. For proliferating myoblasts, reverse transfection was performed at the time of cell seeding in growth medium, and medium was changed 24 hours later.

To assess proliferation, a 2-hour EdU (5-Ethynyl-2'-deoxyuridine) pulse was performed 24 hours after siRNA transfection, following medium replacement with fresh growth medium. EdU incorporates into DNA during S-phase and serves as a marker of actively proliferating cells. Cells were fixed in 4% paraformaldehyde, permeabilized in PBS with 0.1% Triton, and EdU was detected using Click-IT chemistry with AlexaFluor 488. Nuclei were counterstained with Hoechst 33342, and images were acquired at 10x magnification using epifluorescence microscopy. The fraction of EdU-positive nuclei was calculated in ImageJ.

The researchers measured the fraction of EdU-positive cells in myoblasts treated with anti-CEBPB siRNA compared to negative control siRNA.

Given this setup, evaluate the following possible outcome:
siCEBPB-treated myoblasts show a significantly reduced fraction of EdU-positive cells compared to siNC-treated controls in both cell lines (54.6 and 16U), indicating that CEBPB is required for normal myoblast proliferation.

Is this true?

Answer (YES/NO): YES